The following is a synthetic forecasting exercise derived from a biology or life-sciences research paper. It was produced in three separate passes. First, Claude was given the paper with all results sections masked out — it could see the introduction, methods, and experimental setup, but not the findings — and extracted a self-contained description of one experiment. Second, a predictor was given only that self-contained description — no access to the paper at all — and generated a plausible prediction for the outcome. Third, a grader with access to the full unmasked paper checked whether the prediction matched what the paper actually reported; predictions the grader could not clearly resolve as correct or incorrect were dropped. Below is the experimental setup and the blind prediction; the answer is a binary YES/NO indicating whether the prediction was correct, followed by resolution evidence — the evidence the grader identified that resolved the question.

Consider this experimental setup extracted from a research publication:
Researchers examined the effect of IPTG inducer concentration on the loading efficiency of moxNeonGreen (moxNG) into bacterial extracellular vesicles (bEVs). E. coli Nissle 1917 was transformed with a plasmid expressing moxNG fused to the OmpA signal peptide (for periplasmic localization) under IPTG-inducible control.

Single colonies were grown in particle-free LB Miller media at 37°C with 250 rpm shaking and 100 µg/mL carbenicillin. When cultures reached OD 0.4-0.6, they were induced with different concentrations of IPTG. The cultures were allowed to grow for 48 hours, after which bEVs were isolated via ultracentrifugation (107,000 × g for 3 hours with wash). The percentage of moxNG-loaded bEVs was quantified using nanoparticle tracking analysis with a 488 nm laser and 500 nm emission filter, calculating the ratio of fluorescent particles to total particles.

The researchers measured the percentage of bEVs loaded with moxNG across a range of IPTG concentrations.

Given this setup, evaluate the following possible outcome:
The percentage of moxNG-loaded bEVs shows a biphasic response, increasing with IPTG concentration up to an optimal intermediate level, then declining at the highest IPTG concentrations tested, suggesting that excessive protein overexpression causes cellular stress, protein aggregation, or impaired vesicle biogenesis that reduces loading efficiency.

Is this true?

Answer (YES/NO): YES